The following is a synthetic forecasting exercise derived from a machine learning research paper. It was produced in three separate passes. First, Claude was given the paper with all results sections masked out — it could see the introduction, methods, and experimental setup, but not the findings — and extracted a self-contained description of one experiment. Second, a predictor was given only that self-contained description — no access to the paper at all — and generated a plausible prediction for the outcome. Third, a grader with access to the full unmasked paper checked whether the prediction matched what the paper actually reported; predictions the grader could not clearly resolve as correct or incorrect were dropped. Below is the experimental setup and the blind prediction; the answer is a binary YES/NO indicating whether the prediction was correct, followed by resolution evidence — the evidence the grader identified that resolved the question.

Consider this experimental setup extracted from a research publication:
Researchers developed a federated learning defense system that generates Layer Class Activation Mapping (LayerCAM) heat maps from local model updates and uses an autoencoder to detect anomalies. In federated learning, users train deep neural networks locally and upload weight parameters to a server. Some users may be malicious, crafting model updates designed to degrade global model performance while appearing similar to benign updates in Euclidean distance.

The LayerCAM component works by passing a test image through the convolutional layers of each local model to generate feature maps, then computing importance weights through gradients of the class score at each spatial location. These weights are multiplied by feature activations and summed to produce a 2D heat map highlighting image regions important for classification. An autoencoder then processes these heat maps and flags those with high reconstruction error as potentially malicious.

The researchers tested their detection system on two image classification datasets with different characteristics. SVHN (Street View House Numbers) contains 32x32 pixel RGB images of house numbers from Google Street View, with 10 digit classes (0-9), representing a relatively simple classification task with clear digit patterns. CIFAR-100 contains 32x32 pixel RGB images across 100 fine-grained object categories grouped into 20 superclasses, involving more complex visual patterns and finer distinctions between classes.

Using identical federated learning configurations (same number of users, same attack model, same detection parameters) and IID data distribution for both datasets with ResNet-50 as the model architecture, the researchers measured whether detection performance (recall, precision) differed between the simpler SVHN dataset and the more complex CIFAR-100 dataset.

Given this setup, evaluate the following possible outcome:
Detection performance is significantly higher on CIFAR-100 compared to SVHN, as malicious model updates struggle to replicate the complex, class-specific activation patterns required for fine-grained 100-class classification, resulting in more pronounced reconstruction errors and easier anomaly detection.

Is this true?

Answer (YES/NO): NO